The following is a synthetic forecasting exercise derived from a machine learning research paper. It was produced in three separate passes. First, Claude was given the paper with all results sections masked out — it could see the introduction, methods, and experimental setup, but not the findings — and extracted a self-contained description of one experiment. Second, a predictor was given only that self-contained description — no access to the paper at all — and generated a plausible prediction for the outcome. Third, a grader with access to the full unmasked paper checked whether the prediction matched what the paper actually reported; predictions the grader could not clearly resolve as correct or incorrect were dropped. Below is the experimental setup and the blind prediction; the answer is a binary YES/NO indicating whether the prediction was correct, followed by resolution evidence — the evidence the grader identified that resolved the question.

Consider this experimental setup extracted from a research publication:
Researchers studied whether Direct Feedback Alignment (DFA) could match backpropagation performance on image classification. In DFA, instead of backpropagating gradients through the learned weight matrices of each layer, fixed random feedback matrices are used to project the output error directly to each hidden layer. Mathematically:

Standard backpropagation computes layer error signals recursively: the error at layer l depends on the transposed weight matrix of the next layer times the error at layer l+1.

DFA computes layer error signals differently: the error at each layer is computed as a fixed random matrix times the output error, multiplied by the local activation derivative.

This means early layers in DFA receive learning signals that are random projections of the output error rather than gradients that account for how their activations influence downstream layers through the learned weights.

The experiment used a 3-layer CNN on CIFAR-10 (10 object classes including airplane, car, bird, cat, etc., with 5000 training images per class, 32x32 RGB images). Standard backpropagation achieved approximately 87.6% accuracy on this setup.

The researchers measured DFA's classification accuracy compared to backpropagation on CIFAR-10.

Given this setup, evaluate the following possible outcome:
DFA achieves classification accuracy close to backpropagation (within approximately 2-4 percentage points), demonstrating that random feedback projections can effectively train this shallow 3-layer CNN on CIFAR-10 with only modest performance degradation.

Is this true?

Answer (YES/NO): NO